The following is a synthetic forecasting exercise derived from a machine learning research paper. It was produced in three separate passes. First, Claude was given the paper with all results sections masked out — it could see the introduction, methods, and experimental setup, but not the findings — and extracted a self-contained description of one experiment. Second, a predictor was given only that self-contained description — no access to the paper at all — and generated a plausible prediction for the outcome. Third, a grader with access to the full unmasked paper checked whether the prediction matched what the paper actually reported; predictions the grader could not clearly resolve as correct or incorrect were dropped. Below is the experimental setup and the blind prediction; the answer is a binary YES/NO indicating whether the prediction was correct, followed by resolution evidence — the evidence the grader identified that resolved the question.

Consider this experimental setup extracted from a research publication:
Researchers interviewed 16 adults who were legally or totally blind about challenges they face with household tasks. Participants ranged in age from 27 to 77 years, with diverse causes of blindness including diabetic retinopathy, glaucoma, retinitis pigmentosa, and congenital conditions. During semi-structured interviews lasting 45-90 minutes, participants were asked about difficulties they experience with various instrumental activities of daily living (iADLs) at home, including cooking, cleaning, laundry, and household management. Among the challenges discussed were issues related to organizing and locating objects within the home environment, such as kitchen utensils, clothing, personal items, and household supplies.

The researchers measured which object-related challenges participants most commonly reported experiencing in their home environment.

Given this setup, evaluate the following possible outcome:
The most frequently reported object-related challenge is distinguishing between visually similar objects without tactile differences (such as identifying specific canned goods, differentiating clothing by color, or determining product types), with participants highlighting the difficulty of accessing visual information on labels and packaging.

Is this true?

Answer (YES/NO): NO